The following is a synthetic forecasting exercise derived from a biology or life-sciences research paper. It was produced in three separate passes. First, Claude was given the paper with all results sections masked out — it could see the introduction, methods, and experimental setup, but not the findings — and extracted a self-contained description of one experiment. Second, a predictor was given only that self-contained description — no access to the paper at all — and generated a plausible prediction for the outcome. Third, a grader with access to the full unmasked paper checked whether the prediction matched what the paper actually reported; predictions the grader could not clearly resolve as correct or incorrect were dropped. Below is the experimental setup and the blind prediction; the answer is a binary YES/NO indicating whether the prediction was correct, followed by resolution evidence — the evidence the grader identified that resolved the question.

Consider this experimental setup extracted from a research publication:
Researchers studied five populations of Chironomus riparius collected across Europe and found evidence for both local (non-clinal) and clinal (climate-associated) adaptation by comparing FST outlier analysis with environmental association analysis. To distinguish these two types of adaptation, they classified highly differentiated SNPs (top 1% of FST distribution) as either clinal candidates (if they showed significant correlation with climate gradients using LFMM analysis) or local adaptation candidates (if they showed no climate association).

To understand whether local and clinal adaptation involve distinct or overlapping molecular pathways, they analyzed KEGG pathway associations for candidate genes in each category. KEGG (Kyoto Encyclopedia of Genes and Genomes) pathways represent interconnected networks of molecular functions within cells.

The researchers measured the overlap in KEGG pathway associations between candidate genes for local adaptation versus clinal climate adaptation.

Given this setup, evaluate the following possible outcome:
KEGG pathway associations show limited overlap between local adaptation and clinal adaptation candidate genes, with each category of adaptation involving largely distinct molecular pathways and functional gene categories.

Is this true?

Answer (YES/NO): NO